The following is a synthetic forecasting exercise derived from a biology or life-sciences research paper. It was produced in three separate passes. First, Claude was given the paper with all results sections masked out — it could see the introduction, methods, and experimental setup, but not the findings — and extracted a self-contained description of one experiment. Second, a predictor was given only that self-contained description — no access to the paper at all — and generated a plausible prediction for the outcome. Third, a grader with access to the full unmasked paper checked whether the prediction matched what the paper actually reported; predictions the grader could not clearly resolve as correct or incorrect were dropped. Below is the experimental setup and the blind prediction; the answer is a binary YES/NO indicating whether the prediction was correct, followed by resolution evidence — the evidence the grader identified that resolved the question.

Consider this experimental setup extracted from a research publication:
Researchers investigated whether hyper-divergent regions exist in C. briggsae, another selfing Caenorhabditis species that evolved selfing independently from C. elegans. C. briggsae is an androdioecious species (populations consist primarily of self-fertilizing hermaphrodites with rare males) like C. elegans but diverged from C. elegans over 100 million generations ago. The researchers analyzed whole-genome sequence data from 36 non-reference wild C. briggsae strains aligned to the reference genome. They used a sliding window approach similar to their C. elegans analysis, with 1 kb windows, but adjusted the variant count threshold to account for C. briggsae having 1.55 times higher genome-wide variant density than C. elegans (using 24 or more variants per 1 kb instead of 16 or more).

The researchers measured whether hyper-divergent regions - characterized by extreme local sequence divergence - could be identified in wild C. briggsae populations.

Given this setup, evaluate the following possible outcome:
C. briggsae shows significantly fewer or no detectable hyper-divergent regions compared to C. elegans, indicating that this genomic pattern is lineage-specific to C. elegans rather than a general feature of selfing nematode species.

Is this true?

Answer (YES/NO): NO